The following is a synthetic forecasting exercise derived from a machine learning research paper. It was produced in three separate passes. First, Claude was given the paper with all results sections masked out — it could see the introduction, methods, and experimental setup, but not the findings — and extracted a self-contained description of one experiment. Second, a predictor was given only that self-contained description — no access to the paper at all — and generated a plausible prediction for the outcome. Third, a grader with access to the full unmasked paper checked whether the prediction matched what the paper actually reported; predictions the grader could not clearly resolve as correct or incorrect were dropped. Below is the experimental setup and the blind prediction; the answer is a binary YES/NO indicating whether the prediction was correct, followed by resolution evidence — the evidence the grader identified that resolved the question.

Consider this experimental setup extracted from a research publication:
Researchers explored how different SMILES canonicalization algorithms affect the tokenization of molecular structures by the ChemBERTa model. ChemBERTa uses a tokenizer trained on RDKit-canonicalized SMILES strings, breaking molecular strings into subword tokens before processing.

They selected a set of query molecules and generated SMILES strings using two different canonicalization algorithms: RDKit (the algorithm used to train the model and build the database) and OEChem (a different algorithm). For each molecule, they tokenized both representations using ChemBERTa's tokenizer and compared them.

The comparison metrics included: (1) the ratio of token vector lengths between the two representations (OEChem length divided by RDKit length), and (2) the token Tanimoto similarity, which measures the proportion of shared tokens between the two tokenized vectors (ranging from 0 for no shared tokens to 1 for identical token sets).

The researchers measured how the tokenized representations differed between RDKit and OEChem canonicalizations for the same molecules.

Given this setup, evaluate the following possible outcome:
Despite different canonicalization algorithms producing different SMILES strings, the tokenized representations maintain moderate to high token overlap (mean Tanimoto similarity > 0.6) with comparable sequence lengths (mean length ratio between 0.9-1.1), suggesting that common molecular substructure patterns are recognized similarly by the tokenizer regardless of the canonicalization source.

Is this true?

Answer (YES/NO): NO